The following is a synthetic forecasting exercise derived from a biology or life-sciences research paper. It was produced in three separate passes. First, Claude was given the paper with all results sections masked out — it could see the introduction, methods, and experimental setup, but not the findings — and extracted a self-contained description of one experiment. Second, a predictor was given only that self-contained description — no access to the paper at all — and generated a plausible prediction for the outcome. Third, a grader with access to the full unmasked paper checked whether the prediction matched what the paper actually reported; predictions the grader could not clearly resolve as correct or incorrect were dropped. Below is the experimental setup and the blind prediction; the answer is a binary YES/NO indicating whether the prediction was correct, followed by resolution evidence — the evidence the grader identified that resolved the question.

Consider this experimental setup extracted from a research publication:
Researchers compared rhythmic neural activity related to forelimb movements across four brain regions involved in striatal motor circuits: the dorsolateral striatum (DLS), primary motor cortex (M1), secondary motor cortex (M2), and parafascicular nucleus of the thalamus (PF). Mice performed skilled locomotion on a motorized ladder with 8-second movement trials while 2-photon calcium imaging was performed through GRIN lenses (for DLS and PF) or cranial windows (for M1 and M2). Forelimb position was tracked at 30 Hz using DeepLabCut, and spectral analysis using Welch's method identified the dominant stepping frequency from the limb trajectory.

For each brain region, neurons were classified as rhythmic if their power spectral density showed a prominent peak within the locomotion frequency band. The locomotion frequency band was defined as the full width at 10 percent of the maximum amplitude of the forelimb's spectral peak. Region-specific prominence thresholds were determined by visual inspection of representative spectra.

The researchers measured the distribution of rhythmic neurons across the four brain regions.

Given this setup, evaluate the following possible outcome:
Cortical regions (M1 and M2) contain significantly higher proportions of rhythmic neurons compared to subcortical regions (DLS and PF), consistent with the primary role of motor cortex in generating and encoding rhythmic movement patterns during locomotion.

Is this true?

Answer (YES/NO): NO